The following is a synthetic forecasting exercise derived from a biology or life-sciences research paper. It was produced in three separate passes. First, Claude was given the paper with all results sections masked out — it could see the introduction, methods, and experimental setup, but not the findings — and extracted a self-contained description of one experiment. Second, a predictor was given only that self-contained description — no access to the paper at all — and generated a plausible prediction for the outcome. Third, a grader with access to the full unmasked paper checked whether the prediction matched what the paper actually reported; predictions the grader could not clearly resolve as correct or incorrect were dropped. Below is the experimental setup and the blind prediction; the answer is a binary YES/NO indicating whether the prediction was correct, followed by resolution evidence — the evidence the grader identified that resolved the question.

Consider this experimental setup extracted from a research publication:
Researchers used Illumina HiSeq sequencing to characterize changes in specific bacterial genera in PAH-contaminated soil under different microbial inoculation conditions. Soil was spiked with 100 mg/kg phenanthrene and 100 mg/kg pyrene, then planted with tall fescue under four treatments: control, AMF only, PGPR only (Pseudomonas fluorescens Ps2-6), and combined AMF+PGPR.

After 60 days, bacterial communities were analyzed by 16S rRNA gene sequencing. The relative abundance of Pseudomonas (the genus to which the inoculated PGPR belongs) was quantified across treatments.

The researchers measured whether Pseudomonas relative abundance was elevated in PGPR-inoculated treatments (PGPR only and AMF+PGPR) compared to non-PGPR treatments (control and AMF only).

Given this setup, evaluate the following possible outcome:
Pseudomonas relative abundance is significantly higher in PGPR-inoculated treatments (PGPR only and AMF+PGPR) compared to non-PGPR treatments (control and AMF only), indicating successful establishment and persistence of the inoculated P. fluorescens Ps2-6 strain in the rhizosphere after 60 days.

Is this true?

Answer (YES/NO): NO